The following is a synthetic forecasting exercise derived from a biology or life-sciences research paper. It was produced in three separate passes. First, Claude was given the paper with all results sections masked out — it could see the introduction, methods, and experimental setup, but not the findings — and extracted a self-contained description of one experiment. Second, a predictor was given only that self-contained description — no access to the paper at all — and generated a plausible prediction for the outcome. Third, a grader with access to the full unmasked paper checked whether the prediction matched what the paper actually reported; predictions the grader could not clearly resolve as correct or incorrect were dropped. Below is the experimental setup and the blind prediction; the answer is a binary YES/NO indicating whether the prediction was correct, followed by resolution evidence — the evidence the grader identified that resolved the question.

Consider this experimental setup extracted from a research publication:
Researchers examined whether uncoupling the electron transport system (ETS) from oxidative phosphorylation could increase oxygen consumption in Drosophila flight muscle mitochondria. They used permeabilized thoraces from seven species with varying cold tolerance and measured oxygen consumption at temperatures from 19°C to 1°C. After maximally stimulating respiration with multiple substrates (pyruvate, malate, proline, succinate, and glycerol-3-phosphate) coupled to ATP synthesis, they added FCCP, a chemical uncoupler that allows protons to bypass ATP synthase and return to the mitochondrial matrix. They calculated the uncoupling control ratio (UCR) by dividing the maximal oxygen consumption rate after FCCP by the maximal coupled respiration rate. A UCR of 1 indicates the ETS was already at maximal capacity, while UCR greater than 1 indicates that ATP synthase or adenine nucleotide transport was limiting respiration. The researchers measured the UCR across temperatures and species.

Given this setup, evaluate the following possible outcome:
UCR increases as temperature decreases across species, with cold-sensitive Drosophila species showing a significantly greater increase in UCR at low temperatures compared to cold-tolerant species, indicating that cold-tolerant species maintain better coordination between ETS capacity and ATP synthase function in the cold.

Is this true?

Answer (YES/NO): NO